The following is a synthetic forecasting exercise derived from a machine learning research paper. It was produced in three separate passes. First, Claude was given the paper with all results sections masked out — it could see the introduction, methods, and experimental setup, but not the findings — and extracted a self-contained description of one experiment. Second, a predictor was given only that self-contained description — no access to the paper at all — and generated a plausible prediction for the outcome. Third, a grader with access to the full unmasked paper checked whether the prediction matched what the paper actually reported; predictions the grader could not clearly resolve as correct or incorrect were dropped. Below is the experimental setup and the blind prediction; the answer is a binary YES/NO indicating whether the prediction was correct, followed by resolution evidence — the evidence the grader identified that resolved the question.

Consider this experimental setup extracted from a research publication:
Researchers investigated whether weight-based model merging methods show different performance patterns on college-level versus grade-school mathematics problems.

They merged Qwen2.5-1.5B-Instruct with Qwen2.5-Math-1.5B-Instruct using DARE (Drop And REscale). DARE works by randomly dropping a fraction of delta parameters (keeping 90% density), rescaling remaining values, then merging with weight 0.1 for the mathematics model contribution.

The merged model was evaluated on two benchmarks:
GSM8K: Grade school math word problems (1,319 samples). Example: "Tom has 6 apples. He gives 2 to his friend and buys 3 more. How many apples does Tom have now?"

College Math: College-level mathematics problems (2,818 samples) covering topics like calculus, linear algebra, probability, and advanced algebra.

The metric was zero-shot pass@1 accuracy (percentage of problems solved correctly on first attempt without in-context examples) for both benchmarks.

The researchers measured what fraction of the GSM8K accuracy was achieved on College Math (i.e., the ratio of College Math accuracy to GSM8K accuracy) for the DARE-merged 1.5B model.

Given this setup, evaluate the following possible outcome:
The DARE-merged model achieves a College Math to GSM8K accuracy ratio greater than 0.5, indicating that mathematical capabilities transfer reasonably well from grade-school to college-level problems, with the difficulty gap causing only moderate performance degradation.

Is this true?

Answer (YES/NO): NO